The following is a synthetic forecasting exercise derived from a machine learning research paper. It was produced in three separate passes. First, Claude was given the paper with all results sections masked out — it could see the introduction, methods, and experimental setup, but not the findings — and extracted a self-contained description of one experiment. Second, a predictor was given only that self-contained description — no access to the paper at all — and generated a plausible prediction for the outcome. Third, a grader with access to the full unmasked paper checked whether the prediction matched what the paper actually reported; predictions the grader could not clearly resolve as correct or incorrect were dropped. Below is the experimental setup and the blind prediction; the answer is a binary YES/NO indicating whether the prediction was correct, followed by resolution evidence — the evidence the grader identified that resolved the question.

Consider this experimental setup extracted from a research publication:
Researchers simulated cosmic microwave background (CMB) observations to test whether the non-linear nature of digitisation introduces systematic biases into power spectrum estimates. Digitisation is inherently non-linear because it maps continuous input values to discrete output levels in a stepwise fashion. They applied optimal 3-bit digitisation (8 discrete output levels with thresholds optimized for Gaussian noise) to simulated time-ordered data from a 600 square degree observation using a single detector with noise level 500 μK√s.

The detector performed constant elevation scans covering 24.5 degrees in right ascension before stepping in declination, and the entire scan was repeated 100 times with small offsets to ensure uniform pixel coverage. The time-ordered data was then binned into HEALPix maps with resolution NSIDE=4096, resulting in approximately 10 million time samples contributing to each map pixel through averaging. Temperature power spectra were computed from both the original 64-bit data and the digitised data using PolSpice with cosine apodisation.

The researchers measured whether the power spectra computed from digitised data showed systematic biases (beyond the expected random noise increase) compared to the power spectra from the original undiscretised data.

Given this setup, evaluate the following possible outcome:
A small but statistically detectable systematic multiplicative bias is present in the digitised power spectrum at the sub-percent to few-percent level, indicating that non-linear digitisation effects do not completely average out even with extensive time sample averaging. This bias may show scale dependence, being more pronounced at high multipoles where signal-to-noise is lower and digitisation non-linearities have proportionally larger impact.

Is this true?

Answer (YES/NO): NO